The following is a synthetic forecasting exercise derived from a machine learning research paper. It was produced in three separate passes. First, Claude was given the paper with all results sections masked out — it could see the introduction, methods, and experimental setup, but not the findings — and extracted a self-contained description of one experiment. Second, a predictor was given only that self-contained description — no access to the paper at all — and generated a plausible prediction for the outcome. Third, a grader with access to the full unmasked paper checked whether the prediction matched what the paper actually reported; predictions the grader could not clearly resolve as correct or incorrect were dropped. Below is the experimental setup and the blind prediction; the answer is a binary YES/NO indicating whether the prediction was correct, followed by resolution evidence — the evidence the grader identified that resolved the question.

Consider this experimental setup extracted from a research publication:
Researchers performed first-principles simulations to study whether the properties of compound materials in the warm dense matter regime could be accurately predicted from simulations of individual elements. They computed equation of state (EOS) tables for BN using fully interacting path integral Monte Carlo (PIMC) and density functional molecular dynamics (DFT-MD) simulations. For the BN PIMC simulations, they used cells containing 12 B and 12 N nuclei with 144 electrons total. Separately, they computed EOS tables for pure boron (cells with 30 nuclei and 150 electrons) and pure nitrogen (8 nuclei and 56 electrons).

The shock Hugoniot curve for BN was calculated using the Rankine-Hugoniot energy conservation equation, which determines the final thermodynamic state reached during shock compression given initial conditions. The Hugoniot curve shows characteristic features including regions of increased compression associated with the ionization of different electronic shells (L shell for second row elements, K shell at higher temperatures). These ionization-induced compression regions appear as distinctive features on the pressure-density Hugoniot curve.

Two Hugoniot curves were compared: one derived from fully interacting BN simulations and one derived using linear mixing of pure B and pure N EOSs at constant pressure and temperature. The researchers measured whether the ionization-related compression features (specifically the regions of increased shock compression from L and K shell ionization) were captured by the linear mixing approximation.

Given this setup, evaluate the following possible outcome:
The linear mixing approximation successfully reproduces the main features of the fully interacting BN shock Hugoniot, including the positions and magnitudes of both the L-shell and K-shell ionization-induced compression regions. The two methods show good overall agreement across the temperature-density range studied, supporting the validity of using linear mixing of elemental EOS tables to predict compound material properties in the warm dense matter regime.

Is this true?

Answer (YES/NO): NO